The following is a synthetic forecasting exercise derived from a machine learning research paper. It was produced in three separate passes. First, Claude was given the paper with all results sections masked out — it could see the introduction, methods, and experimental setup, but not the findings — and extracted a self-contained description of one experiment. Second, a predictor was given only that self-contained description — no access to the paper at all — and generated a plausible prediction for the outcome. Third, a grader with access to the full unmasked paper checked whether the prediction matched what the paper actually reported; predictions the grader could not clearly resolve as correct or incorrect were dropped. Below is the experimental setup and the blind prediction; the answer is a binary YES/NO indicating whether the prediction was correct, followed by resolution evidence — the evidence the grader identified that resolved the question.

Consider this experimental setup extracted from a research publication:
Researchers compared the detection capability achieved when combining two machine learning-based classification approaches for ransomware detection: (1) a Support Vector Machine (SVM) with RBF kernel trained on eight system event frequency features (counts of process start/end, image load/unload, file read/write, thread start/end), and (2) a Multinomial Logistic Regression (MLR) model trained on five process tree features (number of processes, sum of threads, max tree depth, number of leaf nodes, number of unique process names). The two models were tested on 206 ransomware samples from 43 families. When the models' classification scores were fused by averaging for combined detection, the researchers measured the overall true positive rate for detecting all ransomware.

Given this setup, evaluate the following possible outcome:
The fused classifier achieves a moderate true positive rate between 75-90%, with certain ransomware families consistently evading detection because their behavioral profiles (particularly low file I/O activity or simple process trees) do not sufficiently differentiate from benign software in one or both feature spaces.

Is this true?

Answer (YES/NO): NO